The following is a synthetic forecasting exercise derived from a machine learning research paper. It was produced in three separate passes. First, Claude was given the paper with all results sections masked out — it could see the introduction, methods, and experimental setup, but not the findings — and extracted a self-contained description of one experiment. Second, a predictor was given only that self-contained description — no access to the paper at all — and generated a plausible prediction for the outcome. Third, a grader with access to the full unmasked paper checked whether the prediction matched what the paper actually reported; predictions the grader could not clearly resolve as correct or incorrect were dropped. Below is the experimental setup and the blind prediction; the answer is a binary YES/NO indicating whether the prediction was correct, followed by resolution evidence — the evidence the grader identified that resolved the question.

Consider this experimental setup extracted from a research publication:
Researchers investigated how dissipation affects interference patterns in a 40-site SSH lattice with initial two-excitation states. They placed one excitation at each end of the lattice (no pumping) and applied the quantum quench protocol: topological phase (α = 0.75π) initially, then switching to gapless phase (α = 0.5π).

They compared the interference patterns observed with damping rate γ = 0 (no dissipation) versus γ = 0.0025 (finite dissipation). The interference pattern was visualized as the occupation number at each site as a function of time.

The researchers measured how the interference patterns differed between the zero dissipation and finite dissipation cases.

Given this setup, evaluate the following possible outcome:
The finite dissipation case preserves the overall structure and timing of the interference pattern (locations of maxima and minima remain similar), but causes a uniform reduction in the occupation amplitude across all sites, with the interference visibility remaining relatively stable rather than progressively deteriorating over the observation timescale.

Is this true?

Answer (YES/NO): NO